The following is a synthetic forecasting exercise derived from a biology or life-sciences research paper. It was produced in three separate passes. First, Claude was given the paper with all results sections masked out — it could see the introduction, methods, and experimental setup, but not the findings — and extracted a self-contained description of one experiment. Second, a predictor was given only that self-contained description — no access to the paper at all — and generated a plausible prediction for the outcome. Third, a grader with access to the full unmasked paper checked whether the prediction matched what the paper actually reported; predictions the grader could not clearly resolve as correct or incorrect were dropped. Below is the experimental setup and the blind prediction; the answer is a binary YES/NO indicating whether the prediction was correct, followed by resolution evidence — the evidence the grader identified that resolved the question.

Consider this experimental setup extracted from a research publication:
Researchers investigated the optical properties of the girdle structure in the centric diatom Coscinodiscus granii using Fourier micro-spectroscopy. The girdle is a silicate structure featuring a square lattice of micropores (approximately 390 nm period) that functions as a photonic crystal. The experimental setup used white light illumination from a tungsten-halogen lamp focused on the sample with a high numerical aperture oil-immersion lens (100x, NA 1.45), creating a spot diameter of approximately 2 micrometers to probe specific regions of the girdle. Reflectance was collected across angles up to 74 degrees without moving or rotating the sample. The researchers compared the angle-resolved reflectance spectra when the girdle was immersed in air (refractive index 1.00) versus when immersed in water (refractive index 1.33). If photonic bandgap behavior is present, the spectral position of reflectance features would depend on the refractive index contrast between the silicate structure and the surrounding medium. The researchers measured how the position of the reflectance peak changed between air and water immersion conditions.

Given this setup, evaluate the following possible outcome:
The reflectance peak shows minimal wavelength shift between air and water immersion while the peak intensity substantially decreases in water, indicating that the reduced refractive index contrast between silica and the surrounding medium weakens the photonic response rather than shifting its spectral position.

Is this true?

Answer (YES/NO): NO